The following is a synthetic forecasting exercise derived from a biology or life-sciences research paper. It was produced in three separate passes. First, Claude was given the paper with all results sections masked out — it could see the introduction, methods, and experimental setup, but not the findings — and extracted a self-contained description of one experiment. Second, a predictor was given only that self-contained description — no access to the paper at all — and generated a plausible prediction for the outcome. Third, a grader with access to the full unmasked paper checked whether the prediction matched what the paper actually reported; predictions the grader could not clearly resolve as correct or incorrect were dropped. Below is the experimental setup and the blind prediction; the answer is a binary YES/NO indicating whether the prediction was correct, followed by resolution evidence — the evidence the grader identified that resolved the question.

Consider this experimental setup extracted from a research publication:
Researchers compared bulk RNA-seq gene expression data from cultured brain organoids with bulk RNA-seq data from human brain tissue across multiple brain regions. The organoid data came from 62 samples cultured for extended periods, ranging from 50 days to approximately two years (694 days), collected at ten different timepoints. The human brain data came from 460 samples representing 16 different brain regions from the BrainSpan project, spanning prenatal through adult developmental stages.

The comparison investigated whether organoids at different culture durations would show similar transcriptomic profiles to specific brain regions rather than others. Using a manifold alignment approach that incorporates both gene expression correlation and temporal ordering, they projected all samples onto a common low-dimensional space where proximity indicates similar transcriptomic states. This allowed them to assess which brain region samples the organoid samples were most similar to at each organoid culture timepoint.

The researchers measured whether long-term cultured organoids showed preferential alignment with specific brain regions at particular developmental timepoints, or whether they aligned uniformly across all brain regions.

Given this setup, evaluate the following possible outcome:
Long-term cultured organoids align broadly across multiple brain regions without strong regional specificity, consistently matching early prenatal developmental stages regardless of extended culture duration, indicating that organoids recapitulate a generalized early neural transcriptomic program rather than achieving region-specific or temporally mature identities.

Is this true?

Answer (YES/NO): NO